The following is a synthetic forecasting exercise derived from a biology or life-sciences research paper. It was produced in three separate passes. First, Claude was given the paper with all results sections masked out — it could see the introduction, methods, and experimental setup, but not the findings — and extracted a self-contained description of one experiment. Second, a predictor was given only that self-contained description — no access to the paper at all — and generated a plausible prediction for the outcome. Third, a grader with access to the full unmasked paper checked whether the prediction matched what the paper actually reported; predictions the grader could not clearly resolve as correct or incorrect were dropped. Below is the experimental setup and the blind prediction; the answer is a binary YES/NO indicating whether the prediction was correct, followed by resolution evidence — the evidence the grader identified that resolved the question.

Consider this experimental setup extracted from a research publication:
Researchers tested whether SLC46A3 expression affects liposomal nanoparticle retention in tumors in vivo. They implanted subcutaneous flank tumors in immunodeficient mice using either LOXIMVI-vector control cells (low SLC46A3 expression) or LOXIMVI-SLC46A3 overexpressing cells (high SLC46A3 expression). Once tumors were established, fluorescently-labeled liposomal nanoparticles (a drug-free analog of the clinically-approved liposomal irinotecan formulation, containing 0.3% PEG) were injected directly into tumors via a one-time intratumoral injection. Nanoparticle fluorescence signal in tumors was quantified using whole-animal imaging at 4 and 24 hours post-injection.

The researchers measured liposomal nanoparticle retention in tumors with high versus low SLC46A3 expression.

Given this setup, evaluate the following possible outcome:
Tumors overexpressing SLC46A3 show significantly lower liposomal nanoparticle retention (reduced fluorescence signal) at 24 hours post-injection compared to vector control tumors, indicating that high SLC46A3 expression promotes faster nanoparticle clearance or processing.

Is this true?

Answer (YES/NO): YES